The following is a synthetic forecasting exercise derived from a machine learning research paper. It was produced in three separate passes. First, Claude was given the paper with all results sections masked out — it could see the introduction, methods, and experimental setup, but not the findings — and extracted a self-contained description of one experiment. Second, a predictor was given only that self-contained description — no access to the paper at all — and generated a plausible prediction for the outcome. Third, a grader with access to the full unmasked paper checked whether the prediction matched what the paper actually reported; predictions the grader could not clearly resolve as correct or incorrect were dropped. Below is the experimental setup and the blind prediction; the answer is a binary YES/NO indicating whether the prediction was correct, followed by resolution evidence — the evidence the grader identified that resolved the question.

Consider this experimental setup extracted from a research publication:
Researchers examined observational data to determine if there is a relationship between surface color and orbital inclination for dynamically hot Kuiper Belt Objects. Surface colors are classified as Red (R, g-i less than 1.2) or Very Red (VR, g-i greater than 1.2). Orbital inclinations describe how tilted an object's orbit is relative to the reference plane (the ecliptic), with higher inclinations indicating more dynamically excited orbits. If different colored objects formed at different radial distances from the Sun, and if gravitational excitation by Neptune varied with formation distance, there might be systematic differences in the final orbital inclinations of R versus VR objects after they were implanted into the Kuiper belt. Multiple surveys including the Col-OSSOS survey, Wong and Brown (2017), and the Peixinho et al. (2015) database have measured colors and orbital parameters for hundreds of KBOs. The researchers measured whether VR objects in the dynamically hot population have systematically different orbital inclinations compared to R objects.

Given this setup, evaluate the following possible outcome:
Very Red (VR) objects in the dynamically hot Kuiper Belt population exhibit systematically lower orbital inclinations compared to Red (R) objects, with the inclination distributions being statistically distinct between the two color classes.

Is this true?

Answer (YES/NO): YES